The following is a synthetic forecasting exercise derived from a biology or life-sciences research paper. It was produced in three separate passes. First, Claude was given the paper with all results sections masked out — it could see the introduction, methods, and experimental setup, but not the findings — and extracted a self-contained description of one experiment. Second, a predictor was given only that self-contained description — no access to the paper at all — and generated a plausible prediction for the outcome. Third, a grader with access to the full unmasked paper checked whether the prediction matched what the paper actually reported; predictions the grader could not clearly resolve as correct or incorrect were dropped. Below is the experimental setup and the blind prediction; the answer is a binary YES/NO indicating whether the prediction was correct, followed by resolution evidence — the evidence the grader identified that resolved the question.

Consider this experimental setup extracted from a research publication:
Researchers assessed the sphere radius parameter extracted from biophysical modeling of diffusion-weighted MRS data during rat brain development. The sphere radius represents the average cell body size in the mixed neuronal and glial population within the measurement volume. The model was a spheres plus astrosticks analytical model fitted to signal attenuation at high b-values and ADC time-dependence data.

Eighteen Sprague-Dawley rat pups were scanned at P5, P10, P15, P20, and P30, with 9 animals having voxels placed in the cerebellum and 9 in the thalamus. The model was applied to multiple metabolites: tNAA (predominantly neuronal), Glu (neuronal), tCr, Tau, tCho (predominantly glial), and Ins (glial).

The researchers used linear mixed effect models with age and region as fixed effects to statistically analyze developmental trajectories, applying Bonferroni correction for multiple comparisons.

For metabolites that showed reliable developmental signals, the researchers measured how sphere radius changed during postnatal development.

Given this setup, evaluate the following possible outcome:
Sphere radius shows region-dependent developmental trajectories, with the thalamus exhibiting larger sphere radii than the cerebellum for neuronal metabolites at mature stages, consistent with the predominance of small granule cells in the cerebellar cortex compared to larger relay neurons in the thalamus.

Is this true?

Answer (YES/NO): NO